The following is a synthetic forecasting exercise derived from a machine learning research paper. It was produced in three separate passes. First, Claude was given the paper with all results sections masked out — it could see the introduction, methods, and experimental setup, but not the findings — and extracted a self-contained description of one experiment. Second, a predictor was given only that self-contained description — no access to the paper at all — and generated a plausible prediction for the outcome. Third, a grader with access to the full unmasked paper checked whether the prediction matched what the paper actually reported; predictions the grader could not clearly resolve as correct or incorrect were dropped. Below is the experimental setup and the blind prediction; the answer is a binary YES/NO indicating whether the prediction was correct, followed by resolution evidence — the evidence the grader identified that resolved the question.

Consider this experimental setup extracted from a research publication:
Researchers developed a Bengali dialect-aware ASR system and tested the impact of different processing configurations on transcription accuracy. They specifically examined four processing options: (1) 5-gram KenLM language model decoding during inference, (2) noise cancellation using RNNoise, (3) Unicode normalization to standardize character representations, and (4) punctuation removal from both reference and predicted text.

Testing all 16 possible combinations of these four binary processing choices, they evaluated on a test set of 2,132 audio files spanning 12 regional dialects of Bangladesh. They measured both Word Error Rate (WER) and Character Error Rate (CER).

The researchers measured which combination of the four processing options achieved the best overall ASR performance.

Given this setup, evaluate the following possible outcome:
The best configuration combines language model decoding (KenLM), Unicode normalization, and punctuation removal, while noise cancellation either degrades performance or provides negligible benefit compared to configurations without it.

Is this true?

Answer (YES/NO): YES